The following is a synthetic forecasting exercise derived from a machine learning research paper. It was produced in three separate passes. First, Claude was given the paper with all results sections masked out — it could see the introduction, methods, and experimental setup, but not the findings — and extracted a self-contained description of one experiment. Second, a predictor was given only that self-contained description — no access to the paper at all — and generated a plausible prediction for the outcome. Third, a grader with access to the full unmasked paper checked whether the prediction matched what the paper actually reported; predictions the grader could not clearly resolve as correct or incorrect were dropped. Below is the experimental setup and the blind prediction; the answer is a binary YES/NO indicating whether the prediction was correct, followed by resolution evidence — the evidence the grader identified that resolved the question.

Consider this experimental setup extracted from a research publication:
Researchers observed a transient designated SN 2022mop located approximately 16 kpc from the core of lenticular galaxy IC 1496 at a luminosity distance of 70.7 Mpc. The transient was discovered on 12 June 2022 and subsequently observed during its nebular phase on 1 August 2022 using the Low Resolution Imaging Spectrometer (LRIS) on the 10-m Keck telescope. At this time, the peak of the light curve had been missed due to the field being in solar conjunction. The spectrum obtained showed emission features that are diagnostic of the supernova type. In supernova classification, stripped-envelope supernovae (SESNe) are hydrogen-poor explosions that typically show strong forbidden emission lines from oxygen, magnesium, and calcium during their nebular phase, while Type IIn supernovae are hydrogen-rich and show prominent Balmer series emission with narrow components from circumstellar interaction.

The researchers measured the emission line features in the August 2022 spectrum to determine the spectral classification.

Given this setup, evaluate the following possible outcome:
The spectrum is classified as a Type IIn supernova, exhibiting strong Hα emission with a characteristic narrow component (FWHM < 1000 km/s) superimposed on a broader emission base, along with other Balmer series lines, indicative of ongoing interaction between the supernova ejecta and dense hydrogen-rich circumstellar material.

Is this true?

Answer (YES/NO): NO